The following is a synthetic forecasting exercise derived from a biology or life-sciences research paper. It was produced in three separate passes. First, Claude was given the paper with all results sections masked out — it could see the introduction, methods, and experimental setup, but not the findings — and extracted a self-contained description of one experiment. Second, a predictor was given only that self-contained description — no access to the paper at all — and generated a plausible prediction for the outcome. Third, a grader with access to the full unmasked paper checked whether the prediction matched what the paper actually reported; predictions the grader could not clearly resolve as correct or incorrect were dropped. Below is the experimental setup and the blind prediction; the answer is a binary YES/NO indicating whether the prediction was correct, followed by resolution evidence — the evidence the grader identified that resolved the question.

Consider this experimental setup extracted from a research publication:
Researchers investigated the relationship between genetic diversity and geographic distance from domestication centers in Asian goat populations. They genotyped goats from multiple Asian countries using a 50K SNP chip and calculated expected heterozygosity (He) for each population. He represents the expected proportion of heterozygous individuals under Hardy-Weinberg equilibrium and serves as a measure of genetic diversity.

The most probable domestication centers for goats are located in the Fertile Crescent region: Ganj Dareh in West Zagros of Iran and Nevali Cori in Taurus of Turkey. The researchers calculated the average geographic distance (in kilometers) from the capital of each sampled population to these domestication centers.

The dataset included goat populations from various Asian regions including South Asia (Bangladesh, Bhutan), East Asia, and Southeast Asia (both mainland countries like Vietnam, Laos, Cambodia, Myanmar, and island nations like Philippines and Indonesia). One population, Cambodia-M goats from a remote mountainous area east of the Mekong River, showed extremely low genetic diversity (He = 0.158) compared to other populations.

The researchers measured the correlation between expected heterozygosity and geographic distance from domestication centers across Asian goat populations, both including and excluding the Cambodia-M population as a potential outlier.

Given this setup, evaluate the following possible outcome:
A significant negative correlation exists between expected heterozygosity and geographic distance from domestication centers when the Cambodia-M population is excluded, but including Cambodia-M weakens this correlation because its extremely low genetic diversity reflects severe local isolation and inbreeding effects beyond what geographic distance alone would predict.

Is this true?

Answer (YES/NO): YES